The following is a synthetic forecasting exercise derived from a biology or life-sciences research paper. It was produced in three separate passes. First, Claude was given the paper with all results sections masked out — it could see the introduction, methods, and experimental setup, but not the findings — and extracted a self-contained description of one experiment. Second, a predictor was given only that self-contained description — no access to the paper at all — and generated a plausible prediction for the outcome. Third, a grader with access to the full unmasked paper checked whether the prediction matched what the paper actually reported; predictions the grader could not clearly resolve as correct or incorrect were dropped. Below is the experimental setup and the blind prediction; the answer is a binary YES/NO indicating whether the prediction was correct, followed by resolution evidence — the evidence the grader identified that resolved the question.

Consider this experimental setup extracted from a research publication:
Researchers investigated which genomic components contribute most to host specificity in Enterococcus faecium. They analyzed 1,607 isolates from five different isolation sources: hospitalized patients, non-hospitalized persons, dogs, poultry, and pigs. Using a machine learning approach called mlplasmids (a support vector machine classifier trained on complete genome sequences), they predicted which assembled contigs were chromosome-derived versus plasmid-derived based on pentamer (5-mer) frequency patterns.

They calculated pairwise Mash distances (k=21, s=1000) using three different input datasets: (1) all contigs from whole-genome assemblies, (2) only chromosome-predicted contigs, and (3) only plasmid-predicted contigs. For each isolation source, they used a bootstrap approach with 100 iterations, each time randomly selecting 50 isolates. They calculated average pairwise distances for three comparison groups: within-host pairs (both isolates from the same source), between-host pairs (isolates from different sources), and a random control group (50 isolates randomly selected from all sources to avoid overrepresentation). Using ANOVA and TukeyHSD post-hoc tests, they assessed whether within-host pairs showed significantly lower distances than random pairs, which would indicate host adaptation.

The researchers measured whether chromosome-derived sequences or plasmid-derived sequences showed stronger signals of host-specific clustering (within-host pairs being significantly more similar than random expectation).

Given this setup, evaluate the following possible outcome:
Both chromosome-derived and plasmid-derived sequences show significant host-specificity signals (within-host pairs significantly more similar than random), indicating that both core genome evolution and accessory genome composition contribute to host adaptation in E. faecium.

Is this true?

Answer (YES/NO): NO